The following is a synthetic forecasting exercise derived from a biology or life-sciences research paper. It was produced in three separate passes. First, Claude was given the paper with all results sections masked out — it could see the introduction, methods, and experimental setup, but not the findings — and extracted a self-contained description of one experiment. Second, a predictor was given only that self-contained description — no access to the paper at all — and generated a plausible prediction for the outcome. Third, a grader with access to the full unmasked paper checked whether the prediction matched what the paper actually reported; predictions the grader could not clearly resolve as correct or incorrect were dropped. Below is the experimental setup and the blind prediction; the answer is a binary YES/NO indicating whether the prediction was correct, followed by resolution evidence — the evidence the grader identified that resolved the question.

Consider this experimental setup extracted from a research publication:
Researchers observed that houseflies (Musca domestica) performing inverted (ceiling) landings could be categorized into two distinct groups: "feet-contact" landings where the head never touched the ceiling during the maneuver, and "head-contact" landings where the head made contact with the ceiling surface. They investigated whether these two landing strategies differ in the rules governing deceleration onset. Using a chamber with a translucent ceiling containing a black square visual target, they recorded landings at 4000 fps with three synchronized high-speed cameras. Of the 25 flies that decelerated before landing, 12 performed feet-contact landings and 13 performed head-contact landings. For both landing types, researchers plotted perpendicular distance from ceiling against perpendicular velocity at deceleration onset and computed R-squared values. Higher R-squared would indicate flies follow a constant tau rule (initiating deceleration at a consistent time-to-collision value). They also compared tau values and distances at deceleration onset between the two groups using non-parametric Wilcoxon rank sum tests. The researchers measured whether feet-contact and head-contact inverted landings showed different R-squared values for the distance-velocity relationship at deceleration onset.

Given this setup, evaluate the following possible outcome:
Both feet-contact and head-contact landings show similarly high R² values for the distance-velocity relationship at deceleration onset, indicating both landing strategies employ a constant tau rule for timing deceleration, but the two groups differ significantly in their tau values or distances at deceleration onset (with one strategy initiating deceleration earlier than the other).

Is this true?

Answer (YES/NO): NO